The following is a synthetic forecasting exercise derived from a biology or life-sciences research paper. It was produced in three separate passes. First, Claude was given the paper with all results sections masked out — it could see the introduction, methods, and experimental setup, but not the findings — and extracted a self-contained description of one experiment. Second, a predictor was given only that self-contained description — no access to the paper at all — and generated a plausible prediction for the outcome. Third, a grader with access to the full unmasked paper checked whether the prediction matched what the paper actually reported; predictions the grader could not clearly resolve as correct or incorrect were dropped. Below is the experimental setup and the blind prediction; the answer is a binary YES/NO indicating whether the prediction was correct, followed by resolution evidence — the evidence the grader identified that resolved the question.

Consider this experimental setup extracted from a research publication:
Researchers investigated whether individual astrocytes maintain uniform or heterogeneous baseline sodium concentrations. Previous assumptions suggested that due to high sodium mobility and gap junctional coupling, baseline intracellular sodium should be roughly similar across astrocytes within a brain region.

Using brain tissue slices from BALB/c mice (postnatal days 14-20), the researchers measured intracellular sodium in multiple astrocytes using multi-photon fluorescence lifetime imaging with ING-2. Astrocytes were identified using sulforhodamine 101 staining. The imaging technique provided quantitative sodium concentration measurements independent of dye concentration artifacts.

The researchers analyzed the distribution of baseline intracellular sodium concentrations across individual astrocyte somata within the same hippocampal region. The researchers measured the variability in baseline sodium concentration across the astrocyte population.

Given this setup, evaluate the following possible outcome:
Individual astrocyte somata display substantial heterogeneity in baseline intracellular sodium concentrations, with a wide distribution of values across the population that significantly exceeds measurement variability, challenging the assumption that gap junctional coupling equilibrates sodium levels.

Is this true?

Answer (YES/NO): YES